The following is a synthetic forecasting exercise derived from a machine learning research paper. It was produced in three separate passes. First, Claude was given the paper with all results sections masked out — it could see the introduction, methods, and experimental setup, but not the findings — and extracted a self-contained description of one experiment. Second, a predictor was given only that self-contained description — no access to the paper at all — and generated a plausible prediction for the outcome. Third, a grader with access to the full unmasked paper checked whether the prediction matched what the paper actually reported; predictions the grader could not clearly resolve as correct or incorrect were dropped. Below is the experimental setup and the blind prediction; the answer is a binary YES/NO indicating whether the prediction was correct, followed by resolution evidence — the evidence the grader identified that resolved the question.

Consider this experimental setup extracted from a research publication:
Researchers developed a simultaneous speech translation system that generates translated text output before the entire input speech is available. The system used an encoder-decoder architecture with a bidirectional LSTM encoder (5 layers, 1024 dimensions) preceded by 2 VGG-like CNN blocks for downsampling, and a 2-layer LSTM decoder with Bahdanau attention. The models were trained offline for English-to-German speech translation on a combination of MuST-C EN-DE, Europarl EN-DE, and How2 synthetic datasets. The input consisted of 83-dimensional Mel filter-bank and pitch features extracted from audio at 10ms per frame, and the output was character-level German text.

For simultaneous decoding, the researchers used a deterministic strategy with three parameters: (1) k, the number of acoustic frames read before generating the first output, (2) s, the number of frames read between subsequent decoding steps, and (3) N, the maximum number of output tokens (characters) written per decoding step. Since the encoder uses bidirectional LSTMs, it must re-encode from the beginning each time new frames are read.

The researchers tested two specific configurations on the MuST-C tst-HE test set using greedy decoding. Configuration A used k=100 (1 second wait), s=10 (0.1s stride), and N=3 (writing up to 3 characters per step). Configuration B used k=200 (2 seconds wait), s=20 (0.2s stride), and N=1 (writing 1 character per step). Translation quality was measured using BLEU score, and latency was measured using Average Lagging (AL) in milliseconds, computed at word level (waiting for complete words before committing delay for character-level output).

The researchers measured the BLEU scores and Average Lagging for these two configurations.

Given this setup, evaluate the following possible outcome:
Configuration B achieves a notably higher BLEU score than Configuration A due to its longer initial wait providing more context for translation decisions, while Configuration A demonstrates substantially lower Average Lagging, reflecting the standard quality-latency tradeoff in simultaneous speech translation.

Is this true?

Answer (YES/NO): YES